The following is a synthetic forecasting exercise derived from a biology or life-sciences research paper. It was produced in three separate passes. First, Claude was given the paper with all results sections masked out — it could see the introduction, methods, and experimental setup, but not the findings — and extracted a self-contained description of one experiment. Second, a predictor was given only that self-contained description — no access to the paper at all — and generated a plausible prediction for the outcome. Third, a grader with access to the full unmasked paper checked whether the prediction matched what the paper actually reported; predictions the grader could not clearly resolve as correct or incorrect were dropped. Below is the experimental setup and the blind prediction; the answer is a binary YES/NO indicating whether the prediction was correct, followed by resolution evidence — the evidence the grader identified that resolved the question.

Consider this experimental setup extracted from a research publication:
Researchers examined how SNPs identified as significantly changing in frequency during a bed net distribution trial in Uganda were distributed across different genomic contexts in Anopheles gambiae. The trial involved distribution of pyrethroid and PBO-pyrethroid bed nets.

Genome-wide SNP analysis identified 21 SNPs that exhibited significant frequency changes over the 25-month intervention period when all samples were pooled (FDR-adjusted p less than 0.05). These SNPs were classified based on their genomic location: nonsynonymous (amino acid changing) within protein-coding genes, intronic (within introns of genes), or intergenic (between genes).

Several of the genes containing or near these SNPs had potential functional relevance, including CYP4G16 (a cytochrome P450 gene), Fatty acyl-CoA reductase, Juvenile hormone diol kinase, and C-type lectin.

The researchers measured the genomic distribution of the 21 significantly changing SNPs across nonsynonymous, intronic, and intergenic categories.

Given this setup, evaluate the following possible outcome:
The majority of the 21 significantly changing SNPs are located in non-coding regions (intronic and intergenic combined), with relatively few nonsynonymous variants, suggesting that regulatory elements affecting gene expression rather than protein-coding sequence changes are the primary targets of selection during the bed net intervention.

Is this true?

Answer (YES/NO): YES